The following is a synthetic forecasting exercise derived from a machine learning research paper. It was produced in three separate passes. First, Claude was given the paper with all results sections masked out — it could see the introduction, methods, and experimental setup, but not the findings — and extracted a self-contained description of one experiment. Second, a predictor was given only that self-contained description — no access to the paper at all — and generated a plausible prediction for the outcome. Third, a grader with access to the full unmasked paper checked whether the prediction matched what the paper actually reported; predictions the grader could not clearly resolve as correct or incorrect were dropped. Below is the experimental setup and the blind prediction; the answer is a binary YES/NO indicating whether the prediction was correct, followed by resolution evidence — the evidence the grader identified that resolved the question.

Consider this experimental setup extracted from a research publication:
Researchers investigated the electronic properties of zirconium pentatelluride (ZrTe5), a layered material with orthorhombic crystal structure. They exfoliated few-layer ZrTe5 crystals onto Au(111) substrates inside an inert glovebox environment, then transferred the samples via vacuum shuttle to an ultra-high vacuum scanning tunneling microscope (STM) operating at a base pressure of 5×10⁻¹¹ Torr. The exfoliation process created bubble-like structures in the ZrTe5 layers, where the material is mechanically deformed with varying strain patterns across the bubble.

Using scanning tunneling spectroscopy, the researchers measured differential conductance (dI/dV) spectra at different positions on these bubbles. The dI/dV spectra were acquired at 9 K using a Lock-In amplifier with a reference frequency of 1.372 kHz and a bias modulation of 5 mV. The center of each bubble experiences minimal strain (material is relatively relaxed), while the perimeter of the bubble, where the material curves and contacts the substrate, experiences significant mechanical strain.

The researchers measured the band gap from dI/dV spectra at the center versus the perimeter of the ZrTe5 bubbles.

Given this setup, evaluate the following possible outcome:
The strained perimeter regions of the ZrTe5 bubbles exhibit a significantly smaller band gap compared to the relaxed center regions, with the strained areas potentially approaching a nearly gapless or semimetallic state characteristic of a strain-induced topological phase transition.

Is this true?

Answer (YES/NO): YES